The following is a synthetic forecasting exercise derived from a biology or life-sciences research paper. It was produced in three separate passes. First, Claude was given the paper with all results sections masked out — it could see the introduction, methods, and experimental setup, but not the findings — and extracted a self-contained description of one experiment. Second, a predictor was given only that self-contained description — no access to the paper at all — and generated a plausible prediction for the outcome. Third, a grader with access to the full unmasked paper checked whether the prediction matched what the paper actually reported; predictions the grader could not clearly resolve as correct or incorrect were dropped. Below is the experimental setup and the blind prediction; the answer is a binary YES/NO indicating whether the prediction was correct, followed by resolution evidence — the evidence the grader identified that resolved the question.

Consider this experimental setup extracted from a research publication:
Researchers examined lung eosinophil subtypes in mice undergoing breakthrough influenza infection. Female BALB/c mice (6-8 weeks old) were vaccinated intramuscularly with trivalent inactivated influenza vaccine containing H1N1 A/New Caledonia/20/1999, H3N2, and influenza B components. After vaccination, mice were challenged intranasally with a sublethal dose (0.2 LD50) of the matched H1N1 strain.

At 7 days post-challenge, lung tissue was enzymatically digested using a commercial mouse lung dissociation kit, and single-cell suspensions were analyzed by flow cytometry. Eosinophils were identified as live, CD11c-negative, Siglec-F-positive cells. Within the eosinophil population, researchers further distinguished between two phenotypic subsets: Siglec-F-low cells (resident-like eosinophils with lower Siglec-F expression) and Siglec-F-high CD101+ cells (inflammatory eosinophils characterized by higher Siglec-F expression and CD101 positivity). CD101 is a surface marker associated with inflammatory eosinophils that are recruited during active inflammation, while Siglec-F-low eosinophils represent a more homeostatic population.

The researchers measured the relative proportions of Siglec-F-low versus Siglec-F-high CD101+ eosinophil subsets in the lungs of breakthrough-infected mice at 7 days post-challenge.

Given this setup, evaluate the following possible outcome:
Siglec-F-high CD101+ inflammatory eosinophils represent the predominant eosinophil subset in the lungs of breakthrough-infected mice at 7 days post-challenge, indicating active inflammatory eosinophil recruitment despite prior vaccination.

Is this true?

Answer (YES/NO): NO